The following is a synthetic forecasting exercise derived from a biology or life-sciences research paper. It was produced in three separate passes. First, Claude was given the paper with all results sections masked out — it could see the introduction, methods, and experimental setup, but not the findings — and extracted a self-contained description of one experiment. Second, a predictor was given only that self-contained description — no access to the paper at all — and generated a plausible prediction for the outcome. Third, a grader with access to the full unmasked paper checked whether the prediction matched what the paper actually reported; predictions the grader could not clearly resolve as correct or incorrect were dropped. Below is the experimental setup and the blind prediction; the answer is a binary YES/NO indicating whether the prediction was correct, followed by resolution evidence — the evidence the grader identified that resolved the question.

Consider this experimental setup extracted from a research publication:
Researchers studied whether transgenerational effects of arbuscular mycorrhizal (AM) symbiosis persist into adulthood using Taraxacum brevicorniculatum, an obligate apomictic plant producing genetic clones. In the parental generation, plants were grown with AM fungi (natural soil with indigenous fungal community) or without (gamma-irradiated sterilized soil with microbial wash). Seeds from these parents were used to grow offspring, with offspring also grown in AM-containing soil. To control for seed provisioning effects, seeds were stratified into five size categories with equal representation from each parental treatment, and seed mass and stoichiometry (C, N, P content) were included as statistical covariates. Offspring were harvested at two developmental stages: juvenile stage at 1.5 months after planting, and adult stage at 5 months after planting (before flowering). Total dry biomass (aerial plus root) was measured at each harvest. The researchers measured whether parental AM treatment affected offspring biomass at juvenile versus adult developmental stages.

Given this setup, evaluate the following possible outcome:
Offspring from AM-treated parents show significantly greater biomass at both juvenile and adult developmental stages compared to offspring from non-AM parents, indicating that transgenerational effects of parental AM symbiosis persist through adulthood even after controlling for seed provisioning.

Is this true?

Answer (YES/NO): NO